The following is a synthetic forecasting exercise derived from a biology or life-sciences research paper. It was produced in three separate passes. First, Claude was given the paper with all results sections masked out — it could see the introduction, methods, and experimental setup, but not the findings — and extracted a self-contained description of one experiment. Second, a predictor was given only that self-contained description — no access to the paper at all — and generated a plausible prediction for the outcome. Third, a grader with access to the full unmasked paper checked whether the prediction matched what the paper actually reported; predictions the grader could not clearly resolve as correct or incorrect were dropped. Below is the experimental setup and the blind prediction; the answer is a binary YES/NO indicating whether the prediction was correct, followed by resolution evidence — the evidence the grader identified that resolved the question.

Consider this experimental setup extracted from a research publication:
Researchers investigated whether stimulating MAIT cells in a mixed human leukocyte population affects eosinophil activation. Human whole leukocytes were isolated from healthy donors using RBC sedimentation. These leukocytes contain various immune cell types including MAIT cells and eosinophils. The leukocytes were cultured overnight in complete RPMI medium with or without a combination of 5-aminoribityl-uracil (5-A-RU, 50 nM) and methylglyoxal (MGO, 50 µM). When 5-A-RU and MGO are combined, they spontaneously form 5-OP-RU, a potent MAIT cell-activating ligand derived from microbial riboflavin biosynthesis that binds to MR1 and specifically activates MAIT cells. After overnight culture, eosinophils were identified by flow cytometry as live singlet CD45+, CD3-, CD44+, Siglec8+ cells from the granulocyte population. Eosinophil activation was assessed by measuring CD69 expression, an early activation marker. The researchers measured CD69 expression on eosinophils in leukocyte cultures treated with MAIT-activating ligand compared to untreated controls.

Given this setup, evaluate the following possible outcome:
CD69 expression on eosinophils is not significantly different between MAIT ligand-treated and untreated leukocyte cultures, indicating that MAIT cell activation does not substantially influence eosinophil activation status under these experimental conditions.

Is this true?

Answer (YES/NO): NO